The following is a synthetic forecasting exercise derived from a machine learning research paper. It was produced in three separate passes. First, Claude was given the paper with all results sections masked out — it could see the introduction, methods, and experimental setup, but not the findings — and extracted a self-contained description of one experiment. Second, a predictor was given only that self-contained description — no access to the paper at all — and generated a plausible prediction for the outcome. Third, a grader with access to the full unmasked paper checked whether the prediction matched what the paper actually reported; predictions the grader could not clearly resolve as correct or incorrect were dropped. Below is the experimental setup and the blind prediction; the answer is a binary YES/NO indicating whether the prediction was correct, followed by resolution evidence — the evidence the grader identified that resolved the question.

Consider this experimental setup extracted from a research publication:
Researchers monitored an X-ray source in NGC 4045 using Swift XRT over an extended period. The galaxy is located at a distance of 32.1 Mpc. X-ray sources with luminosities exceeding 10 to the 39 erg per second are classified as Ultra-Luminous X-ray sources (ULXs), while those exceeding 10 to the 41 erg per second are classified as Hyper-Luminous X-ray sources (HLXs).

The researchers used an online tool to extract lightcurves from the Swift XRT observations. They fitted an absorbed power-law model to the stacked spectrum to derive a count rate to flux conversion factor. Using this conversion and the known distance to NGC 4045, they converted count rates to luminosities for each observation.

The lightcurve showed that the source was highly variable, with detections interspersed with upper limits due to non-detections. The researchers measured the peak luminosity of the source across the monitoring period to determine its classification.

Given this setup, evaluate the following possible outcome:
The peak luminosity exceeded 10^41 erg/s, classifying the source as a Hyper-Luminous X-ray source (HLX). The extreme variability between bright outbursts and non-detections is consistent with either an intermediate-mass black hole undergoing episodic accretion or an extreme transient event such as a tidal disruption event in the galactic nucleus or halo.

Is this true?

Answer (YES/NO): NO